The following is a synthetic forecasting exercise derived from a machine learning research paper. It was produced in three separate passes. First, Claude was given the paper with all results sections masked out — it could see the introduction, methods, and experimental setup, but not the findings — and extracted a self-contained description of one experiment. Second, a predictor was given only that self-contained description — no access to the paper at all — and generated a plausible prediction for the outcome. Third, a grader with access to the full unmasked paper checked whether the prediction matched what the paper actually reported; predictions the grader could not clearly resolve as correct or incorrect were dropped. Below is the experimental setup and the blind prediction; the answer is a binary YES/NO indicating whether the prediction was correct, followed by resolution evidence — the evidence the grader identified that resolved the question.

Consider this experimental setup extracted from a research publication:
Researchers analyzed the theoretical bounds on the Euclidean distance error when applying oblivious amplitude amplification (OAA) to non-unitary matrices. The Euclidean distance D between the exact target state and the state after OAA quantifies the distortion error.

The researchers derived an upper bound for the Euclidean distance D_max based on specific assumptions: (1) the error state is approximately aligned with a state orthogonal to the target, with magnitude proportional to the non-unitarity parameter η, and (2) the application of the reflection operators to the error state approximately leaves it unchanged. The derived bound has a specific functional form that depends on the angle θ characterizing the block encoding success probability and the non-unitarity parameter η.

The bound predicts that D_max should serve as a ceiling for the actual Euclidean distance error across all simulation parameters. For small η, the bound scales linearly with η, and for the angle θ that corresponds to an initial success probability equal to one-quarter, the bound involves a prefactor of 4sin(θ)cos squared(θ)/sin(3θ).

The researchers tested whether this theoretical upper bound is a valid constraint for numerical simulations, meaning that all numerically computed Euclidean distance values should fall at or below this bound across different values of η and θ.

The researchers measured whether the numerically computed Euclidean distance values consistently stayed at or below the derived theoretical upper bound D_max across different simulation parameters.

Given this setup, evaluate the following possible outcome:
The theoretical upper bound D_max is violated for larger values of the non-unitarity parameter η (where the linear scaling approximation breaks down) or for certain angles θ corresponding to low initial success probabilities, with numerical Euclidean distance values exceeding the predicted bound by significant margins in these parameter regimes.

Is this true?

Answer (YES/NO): NO